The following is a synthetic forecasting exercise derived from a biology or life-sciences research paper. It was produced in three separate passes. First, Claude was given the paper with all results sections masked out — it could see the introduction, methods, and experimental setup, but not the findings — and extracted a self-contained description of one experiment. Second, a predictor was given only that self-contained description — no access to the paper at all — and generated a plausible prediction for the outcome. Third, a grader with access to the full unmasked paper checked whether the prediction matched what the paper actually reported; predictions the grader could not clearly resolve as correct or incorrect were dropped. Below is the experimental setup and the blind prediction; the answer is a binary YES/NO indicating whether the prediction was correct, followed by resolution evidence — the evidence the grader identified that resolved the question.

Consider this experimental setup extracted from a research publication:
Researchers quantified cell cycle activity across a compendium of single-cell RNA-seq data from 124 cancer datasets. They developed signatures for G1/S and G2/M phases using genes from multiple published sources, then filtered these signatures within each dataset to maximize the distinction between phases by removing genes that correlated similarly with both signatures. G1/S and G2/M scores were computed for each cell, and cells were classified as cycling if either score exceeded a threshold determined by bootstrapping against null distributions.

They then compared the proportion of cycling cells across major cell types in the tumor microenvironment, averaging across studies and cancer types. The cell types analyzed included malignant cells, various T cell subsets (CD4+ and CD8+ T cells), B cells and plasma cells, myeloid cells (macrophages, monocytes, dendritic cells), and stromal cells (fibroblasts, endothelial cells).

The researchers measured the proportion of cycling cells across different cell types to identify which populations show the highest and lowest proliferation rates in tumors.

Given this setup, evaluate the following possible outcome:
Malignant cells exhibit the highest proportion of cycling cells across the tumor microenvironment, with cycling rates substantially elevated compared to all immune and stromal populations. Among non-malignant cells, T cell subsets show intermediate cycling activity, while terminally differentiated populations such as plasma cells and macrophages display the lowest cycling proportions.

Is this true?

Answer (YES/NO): NO